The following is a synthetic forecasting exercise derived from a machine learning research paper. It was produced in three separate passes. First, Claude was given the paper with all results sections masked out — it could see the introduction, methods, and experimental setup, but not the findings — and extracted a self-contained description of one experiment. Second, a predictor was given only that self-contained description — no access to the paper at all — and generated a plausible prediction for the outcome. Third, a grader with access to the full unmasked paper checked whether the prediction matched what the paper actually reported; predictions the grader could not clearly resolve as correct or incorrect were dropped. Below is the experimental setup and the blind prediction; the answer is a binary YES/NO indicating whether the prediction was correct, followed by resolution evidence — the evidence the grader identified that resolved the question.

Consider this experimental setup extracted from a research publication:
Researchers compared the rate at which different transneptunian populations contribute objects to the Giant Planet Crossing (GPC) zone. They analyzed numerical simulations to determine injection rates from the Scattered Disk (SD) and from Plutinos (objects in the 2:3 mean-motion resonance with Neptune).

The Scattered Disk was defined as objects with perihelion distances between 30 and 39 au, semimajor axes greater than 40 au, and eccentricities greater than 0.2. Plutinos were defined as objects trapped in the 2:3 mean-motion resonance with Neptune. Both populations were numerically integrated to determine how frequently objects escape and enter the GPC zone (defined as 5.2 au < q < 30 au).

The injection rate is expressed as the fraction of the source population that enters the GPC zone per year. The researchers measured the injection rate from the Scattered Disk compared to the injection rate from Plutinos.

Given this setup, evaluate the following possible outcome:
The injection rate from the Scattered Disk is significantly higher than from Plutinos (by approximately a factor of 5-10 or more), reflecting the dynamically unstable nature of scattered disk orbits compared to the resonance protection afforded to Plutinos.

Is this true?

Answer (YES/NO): NO